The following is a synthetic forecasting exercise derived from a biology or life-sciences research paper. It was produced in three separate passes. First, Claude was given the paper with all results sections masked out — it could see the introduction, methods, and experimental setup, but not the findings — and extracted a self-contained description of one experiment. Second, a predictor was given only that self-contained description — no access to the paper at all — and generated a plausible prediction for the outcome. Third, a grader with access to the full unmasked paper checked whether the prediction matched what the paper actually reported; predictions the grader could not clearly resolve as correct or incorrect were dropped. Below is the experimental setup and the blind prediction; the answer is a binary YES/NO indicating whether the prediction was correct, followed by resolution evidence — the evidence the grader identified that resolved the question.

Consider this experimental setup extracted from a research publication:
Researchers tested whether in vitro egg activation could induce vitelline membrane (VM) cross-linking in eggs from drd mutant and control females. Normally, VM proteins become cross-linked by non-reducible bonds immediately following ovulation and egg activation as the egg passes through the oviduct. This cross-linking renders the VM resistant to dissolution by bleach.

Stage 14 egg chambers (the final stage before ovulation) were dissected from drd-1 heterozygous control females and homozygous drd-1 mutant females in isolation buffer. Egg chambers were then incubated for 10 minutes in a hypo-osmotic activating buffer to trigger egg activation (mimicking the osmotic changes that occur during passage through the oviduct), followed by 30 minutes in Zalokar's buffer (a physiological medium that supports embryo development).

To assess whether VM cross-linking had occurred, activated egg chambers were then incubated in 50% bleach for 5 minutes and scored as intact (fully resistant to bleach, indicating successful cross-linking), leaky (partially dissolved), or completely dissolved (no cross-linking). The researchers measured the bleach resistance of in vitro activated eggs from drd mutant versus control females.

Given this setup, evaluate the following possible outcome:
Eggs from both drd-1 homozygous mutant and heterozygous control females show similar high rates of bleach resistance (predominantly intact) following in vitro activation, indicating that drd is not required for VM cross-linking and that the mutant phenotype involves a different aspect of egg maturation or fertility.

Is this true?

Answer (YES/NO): NO